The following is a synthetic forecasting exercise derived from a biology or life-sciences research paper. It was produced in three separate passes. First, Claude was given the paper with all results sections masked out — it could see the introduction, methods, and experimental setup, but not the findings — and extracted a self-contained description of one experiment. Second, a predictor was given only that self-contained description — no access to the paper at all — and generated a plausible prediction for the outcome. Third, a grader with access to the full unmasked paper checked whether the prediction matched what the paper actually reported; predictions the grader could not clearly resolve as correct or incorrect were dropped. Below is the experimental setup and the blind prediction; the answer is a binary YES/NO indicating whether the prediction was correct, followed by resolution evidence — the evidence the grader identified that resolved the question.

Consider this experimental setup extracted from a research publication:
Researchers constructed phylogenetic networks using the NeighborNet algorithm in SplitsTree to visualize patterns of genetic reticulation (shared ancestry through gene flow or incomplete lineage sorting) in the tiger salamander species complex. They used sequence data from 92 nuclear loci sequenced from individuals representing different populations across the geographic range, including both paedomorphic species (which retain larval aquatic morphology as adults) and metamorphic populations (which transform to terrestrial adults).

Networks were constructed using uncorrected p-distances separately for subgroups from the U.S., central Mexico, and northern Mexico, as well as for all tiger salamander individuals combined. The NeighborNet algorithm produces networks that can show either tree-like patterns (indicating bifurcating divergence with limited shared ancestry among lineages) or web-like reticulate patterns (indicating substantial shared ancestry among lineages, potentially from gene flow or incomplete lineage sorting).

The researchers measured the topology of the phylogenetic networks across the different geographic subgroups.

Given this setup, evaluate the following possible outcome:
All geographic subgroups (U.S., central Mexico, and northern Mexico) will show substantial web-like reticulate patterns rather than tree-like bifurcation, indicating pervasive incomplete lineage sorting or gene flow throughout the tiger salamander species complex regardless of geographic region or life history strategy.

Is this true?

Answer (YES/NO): NO